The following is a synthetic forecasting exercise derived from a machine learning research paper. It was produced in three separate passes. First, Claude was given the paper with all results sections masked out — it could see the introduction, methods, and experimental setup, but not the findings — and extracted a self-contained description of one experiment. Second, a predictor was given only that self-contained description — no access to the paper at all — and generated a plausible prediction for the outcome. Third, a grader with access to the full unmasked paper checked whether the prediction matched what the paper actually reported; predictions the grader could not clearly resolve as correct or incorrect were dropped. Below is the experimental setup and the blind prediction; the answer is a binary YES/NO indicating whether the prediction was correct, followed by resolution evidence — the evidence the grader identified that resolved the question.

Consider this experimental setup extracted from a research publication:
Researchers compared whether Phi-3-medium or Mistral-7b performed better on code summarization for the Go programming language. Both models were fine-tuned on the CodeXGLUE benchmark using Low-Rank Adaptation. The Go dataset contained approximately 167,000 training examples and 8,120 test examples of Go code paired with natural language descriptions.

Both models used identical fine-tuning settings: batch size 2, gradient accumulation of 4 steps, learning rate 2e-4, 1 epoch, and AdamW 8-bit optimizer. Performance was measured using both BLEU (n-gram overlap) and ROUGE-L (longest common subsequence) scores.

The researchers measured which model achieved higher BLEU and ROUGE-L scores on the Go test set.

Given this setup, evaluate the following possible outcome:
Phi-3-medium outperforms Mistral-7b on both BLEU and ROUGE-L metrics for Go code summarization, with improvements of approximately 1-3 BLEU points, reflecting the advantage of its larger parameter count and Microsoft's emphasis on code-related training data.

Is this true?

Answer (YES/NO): NO